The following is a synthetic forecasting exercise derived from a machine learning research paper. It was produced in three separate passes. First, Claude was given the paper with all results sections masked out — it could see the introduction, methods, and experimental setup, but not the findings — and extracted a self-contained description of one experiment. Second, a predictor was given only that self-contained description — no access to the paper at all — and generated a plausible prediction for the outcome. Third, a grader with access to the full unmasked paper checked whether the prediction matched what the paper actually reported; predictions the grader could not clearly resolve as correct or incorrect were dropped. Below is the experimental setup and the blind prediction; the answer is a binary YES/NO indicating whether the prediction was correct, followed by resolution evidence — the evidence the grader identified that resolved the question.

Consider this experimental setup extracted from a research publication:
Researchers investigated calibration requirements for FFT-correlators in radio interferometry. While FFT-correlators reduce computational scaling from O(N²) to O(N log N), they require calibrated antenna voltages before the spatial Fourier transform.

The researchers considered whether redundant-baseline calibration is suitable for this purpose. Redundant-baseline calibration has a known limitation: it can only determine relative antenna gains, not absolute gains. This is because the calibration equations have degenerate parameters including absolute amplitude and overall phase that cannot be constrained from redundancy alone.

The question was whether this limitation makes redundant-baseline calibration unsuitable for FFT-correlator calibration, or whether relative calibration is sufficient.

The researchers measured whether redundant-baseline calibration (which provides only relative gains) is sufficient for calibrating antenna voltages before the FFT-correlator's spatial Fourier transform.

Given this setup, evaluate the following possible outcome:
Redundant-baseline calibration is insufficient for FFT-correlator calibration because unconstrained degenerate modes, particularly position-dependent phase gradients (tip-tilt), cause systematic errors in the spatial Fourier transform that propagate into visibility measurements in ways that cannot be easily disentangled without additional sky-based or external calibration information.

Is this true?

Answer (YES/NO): NO